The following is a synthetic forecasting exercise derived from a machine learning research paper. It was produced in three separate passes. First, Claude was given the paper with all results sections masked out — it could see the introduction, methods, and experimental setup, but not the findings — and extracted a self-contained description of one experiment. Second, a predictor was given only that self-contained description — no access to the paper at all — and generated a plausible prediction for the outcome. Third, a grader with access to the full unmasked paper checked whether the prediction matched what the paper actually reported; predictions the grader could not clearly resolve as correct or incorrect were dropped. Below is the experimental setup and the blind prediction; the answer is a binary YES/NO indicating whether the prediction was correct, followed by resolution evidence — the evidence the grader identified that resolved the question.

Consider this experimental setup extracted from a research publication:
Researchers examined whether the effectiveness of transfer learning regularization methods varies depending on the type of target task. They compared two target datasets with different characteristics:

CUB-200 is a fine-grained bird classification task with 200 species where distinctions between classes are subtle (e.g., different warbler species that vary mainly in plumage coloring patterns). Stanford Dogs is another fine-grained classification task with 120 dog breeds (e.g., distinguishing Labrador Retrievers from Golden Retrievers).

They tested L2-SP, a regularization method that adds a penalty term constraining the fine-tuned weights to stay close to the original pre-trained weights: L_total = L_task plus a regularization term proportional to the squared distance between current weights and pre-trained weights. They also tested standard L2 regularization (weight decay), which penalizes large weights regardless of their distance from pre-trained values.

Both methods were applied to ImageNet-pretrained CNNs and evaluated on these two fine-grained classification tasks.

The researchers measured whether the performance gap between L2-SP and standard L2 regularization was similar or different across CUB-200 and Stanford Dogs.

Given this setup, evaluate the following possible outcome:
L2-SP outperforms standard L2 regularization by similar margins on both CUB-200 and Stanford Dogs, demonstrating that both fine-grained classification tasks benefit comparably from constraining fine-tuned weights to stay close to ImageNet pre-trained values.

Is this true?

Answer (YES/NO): NO